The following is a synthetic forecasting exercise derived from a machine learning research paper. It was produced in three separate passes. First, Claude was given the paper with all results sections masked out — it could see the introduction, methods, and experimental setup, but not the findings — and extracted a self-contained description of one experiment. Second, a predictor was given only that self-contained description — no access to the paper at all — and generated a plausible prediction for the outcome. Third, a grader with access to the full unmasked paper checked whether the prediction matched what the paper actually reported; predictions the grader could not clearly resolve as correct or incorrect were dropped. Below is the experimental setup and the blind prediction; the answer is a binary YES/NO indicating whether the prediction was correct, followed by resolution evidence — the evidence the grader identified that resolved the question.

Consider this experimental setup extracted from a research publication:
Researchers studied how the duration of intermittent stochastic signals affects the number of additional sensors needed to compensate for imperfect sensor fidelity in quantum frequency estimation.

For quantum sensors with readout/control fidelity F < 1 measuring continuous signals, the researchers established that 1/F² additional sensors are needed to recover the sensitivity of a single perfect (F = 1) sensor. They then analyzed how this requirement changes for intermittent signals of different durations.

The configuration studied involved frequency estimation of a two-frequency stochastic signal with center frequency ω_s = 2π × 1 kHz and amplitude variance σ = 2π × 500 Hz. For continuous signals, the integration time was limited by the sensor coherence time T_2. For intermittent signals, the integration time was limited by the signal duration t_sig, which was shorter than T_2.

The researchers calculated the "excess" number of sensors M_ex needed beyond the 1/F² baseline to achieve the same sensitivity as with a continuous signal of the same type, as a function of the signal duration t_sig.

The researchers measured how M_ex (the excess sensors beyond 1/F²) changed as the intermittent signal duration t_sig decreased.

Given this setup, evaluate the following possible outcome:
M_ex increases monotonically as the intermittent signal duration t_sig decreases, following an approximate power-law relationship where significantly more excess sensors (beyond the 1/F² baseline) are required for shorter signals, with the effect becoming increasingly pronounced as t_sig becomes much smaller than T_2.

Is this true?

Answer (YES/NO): YES